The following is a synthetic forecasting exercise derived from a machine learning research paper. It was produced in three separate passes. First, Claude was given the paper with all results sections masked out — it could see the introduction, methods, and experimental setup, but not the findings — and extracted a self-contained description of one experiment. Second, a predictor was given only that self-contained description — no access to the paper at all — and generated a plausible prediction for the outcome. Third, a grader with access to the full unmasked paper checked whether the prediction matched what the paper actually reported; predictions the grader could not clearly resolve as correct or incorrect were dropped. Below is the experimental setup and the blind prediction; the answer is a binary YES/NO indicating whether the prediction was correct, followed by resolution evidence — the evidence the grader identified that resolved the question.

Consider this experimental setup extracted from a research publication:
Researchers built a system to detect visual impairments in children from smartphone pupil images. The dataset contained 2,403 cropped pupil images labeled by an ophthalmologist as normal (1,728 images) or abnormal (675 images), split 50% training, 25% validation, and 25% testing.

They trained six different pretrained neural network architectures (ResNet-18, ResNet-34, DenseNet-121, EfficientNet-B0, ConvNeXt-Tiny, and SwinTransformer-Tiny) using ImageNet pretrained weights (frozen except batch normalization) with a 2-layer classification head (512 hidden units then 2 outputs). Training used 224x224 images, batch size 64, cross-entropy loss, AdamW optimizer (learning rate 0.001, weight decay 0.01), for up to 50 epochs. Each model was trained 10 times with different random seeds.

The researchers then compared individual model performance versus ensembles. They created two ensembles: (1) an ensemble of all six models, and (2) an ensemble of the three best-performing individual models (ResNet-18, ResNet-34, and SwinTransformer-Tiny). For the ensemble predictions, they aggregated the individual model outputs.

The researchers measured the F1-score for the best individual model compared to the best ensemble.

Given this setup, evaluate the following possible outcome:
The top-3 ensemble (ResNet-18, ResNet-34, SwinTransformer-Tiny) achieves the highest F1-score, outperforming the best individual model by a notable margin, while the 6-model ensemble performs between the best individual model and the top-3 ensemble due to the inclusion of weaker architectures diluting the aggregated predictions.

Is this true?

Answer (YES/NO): NO